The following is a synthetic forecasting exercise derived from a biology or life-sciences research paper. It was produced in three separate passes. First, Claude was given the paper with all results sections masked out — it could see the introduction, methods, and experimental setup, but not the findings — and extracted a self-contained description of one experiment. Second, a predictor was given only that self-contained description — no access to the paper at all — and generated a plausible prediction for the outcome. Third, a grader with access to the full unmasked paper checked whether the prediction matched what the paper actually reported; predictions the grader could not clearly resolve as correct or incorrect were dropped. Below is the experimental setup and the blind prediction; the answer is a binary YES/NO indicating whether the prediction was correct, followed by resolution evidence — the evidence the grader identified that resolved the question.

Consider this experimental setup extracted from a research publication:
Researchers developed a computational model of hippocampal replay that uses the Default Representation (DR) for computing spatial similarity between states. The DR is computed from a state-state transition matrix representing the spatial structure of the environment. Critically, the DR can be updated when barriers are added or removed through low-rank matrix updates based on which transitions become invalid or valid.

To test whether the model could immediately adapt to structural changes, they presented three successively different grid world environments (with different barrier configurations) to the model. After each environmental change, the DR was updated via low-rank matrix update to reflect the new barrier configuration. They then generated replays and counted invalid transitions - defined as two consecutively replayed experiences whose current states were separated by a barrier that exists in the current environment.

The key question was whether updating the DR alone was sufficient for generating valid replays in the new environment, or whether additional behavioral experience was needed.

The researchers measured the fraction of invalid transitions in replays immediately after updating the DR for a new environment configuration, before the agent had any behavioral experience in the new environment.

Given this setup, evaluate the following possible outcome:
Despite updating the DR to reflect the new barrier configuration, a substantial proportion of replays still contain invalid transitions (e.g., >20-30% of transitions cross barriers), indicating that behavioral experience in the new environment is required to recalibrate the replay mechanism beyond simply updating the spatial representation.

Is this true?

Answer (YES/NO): NO